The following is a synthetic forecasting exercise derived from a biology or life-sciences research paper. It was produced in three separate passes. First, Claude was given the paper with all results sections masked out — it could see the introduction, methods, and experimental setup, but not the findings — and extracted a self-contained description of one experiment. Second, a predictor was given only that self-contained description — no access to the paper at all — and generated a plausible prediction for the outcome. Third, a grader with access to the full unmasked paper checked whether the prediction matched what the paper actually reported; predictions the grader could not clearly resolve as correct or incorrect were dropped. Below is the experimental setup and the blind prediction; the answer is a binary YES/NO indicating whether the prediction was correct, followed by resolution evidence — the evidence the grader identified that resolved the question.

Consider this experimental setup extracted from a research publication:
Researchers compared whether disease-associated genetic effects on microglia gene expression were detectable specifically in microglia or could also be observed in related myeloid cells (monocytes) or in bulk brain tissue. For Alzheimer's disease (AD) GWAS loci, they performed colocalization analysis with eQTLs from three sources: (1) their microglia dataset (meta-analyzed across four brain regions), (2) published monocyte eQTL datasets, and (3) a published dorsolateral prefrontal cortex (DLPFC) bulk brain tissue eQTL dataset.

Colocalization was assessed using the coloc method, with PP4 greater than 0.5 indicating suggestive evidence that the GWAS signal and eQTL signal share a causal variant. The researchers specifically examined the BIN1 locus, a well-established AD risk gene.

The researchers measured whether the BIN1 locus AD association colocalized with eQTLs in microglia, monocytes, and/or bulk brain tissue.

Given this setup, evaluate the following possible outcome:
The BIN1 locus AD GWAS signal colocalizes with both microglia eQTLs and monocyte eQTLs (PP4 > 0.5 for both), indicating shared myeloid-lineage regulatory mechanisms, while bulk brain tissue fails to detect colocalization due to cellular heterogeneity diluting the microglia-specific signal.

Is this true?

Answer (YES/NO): NO